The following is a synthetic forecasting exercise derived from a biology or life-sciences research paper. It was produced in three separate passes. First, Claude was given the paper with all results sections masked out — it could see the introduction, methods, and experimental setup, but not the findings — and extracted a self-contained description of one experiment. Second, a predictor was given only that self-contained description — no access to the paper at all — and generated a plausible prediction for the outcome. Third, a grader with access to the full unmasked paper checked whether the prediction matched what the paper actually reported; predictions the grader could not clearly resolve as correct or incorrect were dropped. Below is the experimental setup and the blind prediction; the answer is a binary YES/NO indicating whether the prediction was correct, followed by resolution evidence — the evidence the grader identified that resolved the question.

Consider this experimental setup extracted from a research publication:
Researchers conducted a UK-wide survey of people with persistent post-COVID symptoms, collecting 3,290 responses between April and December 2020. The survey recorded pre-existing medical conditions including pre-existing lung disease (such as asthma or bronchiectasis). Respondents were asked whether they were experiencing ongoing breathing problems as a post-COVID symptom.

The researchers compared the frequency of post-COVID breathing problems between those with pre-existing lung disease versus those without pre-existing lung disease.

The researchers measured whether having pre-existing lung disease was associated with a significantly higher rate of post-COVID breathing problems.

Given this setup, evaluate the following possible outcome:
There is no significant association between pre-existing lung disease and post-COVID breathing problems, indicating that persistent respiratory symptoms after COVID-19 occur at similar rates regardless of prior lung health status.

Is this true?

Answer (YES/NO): NO